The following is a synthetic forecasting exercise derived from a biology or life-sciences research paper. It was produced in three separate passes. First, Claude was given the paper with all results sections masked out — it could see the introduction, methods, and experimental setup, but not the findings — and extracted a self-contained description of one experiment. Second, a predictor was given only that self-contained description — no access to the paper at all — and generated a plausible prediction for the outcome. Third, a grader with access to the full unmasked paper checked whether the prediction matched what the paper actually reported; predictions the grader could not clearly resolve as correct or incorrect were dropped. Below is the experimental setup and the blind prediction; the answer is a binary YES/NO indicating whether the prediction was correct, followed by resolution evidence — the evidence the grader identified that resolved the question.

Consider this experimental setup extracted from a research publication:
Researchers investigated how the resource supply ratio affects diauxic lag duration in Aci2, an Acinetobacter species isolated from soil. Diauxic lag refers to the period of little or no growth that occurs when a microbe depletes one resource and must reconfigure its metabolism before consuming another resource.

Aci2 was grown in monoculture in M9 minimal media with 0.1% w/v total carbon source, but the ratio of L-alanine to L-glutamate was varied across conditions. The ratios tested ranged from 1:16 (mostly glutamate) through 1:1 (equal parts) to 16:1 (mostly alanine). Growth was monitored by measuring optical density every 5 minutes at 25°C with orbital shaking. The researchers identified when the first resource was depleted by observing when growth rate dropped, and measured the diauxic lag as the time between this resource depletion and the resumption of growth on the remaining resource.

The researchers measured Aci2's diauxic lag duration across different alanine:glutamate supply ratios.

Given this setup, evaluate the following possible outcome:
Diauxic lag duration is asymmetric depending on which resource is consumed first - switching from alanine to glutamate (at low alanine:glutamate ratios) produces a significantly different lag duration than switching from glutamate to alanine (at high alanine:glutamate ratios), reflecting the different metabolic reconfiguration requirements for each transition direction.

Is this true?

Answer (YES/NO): NO